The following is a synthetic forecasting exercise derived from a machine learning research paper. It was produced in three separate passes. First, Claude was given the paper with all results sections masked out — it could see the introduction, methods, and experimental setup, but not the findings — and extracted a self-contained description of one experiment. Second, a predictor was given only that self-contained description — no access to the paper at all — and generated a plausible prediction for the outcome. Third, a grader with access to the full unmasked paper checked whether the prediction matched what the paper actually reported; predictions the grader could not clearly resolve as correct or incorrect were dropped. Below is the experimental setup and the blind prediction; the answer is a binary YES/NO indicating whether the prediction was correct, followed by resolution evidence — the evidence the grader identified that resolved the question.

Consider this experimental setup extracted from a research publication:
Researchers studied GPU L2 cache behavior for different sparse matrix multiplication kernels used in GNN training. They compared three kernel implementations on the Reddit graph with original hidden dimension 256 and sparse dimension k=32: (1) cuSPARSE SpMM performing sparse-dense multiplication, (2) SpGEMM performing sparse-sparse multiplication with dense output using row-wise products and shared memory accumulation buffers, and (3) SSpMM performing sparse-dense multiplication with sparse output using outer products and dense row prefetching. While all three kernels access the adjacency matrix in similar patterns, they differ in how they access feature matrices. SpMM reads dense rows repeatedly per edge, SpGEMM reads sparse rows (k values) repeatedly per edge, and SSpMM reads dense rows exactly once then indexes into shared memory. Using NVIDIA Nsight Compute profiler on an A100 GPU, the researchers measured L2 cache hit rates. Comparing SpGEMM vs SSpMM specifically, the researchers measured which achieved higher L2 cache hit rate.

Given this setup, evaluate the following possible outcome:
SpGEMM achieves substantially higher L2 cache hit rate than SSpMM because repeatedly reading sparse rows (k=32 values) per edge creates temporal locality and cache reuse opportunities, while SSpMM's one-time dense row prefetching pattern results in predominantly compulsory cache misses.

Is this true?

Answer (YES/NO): NO